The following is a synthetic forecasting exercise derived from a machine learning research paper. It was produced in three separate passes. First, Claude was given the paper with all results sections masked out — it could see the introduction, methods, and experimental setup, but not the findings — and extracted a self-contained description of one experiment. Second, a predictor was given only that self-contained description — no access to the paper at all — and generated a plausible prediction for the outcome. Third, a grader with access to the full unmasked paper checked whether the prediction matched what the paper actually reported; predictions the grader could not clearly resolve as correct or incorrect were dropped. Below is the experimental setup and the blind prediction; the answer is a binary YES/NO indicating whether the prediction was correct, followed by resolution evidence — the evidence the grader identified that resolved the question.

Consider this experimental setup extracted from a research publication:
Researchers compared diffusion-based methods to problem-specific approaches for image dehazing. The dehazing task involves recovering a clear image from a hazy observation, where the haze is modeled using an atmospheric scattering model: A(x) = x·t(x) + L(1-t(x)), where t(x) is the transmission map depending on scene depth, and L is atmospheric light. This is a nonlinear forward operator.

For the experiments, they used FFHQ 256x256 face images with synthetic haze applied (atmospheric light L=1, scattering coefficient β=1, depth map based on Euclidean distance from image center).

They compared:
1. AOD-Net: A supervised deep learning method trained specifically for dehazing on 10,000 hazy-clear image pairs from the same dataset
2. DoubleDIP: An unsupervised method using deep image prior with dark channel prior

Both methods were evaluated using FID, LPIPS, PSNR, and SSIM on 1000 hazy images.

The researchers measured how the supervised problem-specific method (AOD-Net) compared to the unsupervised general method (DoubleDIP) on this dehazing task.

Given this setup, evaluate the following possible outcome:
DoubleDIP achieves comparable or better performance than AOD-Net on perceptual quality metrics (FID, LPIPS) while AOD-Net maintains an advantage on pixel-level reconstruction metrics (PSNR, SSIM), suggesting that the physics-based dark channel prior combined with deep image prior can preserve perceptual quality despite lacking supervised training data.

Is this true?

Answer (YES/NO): NO